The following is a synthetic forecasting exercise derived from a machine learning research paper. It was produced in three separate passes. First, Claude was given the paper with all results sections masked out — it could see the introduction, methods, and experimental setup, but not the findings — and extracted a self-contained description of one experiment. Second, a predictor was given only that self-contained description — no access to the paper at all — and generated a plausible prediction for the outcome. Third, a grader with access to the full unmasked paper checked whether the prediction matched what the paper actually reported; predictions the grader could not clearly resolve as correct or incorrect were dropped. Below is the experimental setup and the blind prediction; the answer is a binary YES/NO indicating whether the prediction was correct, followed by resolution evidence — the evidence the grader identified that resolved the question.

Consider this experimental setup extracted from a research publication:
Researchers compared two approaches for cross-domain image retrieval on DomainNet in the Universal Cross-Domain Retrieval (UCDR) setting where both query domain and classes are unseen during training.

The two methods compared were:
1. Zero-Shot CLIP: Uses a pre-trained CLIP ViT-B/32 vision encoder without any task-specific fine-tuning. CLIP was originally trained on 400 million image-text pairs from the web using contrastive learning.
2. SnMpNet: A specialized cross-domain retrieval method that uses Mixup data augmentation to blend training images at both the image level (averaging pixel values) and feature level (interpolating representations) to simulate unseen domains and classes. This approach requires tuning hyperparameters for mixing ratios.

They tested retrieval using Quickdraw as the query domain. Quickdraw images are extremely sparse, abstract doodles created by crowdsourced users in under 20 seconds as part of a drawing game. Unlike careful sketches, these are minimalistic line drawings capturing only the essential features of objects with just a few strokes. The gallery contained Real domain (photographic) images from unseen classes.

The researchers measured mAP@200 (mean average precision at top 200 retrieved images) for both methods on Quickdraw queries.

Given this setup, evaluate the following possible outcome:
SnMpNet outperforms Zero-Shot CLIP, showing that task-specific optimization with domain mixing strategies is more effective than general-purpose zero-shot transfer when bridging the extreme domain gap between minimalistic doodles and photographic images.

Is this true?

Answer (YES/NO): YES